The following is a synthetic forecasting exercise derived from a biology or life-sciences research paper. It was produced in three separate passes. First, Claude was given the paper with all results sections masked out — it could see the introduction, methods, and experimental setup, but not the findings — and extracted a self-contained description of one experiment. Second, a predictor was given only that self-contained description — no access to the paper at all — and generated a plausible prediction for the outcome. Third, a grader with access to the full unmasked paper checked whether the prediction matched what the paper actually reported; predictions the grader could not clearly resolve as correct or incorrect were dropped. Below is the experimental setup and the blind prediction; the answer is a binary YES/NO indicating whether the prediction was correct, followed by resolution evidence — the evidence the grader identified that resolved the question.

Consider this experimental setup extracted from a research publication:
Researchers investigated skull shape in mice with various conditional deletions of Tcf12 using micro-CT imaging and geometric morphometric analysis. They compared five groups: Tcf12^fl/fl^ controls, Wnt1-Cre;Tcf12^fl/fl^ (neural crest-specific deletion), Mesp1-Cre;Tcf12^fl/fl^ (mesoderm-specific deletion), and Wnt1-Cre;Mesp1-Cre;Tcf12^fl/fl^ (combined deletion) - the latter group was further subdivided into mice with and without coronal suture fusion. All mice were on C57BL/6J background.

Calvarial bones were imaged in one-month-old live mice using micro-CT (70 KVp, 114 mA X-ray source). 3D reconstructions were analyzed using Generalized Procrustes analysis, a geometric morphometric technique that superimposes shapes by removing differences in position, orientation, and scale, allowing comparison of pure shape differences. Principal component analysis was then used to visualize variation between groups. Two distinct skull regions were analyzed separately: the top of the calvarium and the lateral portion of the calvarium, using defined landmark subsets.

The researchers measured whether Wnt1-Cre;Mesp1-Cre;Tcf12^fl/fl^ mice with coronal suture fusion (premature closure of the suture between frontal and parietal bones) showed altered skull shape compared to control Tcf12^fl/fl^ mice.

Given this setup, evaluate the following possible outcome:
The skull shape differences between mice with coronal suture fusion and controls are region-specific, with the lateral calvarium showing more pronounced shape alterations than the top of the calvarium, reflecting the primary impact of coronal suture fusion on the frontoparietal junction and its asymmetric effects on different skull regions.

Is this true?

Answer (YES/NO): NO